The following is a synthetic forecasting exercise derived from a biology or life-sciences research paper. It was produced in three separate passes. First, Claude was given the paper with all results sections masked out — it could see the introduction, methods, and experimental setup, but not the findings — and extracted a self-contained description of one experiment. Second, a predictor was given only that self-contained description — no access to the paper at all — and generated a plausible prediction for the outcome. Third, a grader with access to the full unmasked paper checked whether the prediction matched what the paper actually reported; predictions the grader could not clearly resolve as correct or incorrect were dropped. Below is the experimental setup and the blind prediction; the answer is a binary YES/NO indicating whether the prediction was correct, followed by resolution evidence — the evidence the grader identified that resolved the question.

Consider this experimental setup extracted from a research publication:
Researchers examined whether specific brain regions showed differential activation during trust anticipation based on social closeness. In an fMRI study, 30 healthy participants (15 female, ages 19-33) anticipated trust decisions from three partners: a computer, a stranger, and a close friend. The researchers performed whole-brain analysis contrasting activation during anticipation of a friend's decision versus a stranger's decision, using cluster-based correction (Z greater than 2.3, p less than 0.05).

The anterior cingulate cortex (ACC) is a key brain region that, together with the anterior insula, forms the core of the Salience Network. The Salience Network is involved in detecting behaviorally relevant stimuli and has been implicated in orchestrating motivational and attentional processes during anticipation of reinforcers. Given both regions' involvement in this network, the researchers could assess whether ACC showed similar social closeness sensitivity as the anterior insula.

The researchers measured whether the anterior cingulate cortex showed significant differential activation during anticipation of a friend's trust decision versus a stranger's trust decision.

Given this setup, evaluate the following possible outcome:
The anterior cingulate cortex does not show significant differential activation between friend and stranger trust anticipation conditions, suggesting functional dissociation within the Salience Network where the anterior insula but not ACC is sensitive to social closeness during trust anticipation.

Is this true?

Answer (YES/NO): YES